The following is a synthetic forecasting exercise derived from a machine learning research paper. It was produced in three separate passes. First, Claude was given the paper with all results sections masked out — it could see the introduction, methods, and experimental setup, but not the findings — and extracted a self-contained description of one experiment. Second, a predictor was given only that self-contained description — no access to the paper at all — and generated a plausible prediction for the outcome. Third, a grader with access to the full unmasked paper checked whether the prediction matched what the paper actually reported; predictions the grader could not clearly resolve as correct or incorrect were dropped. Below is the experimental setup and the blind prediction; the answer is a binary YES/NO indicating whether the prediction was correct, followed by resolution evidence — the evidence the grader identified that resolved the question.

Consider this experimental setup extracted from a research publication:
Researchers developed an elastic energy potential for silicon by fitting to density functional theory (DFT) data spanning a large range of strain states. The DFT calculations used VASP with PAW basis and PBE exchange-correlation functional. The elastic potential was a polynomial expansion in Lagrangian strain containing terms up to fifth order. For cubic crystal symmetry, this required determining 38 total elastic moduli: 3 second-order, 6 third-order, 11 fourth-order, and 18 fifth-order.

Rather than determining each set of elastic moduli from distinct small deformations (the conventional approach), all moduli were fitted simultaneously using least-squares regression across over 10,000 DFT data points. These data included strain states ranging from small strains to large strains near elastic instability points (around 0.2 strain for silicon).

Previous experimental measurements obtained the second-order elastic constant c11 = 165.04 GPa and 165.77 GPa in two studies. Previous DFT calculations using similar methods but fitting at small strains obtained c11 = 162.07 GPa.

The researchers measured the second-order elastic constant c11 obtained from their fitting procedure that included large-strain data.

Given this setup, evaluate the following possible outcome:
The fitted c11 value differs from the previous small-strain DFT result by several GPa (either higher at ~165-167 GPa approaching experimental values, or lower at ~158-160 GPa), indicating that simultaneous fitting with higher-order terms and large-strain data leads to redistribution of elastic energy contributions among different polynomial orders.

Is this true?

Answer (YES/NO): NO